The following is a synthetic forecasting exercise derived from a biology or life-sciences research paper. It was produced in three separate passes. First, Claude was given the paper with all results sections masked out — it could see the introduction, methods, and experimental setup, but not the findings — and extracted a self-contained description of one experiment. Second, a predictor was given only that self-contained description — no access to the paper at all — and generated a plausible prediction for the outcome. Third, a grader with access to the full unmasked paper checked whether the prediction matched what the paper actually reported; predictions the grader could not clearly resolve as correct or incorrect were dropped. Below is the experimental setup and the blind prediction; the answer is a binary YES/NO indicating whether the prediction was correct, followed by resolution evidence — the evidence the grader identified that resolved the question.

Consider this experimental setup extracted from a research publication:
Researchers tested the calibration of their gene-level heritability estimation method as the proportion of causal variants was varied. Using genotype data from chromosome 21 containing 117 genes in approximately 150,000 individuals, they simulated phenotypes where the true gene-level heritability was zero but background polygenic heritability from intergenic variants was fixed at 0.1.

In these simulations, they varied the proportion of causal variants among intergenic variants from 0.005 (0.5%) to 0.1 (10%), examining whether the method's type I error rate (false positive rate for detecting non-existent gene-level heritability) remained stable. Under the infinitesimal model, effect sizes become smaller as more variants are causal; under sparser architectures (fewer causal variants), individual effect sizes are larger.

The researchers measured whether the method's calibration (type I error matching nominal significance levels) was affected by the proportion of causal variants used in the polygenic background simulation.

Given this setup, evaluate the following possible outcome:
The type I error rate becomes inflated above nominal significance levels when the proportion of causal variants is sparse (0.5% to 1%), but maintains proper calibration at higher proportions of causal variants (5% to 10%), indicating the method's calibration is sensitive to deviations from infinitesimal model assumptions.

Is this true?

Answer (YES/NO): NO